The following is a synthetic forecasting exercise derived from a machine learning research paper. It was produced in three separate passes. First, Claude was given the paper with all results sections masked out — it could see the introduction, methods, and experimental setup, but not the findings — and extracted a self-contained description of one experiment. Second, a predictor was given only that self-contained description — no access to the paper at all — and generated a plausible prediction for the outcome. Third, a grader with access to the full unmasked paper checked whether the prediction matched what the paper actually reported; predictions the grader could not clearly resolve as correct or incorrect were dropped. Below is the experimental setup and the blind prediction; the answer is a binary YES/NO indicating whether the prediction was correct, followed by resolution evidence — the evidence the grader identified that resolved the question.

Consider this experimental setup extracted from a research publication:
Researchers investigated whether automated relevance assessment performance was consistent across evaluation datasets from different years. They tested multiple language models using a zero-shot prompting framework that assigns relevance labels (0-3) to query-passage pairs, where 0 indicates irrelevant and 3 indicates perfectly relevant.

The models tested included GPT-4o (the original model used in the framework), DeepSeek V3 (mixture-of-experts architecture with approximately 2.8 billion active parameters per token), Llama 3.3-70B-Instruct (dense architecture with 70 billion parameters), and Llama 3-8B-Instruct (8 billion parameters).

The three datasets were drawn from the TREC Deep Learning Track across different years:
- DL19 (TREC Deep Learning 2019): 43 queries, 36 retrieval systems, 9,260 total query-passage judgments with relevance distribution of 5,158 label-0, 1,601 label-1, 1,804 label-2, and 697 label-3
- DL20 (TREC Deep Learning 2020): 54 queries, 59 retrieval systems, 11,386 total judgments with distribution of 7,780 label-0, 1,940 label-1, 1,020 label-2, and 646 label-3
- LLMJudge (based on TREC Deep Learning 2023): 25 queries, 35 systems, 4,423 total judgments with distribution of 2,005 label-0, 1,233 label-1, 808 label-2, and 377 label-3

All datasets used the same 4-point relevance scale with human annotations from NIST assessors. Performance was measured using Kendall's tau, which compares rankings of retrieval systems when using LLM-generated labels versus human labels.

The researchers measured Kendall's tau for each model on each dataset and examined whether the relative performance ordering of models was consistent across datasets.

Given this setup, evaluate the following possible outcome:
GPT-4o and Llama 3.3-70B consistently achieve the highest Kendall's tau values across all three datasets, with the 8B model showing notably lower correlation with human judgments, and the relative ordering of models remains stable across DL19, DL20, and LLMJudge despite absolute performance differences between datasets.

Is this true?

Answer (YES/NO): NO